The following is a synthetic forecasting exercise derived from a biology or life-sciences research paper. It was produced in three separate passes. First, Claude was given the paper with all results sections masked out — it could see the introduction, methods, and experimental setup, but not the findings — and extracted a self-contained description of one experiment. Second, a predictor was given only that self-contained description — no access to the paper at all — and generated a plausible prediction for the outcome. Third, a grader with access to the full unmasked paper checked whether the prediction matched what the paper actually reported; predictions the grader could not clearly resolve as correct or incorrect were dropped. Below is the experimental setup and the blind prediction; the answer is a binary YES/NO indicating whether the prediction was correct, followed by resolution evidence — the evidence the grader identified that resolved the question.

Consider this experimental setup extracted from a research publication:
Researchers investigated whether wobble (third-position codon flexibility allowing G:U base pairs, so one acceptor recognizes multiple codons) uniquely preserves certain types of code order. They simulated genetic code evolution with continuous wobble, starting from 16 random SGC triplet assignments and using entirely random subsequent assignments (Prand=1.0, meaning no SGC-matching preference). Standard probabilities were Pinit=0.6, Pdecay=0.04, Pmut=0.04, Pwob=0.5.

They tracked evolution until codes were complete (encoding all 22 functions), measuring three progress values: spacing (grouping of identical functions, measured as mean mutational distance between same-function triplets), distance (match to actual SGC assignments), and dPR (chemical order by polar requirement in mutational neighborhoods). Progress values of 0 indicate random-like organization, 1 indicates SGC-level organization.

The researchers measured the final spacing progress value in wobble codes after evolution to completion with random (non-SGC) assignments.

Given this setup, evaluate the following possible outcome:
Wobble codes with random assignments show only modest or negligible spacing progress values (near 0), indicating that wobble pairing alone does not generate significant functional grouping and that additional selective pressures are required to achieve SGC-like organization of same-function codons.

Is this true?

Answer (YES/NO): NO